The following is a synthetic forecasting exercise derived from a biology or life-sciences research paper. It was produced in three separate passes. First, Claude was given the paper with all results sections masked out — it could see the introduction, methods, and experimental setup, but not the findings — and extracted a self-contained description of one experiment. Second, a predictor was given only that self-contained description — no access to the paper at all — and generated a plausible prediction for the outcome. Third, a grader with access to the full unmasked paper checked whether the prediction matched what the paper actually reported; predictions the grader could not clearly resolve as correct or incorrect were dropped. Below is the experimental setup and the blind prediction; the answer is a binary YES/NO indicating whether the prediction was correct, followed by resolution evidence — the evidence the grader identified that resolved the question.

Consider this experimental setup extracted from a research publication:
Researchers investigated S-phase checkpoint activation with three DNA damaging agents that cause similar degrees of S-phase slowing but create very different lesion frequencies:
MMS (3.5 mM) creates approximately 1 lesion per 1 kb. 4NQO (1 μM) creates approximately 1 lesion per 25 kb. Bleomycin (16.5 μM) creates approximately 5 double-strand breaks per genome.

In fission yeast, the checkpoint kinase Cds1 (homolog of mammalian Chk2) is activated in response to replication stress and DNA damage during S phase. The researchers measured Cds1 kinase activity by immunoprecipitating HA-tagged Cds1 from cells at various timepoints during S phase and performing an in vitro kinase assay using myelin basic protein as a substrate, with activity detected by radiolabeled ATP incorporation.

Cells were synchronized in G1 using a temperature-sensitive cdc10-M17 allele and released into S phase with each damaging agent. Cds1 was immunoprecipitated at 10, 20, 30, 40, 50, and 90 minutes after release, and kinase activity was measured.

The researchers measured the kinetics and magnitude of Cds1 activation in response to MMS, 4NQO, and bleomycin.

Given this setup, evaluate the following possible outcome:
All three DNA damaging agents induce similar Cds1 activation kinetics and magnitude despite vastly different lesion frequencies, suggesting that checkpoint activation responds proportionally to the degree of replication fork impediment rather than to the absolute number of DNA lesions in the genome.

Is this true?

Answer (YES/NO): NO